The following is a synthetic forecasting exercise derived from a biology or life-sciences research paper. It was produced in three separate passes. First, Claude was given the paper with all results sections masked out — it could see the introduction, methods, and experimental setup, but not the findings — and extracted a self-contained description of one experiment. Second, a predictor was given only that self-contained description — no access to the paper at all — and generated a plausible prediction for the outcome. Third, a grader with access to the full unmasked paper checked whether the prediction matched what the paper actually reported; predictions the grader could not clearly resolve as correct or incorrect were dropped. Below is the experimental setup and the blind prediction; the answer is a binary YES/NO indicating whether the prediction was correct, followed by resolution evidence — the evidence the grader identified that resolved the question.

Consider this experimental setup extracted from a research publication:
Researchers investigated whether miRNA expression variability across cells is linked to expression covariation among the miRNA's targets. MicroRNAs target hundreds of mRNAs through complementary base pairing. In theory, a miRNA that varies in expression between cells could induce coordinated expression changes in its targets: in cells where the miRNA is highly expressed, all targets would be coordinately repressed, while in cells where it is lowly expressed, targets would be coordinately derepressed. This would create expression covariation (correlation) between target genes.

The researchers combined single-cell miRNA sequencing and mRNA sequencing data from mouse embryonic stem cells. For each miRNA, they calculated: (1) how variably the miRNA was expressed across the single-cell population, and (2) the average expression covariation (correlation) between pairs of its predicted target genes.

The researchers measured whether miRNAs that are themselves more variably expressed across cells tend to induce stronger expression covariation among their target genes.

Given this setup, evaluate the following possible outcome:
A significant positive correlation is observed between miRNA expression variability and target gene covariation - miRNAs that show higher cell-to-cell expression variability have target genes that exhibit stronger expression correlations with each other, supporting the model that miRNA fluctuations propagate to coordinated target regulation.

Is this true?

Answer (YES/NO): YES